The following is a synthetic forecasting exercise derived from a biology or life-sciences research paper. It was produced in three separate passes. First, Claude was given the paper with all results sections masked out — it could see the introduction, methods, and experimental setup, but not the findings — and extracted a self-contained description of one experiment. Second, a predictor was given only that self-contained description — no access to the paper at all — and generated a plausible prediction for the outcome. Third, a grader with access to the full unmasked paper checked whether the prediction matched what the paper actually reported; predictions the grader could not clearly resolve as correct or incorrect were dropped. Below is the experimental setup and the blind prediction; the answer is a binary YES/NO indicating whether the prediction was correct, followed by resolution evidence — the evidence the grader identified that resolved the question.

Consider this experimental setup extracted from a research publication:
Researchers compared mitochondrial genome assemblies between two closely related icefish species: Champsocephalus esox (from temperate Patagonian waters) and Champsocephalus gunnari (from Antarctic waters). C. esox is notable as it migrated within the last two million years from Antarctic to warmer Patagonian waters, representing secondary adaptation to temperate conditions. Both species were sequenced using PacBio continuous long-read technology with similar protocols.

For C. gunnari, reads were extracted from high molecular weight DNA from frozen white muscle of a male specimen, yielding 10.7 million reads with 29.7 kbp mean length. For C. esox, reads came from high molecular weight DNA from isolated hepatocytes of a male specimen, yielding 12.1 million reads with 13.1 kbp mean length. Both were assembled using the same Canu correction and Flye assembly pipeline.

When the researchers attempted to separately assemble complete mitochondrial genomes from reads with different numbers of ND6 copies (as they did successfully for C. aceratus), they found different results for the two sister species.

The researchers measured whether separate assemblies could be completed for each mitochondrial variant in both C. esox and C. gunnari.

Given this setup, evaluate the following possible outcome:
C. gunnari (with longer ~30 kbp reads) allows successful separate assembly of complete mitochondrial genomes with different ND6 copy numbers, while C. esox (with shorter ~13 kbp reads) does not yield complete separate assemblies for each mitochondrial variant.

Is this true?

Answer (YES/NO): NO